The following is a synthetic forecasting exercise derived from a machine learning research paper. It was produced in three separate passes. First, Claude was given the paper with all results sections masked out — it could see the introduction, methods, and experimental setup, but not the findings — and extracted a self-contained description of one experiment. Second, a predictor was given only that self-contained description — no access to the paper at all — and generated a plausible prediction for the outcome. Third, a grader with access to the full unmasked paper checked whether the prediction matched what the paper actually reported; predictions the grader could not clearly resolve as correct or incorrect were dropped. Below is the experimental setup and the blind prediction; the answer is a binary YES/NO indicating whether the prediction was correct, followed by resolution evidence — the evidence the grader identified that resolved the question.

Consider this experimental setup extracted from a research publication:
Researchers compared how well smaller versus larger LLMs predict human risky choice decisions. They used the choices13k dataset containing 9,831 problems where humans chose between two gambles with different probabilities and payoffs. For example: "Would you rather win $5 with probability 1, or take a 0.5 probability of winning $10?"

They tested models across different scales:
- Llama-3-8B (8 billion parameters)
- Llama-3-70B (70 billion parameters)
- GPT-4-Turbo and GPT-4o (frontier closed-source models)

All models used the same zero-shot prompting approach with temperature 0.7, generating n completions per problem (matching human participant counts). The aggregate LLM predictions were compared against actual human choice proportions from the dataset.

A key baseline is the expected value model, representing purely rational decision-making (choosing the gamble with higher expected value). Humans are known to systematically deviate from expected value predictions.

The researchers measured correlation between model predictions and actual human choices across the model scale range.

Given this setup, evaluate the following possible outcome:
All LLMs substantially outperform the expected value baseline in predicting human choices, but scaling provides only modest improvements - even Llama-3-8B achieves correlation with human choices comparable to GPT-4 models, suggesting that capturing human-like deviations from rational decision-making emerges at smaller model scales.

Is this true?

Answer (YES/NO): NO